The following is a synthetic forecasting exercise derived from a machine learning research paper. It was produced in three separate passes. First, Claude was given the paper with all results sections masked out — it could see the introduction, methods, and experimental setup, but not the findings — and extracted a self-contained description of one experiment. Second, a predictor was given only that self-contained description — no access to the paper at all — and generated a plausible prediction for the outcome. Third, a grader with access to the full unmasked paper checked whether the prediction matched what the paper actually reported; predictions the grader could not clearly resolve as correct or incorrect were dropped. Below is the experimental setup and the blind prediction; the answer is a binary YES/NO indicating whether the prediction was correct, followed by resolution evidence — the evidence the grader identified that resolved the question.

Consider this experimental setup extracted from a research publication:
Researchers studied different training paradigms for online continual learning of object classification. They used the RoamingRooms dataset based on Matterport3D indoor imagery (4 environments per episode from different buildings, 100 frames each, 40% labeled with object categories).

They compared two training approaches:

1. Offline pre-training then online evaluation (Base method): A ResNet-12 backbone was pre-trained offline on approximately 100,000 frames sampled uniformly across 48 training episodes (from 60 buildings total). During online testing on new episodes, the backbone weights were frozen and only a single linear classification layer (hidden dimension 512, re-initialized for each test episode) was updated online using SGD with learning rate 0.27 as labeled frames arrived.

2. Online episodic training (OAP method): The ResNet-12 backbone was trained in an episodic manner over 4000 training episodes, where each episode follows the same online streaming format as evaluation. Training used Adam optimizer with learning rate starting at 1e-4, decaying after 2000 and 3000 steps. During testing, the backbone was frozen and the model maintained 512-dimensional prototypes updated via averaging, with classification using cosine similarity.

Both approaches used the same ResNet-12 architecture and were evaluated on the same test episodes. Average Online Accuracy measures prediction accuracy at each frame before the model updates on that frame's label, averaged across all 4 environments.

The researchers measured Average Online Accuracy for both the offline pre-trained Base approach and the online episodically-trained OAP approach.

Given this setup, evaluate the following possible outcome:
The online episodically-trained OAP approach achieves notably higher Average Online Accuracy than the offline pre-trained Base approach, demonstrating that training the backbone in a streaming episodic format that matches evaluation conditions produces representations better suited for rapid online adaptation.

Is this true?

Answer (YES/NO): NO